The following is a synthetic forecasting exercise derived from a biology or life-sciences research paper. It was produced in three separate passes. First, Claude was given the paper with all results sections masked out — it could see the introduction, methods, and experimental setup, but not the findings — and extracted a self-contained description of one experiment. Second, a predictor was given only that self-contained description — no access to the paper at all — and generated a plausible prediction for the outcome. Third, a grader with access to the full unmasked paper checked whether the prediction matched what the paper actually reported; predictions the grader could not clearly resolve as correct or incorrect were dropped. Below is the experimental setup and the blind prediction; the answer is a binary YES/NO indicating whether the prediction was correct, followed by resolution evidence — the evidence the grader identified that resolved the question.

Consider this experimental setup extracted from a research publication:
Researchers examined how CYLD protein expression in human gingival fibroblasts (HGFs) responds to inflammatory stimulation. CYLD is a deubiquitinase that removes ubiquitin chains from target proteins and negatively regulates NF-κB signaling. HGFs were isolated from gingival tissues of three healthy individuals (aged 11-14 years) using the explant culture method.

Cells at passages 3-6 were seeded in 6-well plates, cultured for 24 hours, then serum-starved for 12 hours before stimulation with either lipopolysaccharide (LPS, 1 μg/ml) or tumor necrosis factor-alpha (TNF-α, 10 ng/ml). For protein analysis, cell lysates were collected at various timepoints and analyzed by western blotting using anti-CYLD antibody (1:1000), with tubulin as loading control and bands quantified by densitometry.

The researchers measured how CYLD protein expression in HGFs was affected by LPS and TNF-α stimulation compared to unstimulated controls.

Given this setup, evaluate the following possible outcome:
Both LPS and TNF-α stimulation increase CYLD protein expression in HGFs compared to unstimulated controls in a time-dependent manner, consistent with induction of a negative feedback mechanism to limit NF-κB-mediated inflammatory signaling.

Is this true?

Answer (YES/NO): NO